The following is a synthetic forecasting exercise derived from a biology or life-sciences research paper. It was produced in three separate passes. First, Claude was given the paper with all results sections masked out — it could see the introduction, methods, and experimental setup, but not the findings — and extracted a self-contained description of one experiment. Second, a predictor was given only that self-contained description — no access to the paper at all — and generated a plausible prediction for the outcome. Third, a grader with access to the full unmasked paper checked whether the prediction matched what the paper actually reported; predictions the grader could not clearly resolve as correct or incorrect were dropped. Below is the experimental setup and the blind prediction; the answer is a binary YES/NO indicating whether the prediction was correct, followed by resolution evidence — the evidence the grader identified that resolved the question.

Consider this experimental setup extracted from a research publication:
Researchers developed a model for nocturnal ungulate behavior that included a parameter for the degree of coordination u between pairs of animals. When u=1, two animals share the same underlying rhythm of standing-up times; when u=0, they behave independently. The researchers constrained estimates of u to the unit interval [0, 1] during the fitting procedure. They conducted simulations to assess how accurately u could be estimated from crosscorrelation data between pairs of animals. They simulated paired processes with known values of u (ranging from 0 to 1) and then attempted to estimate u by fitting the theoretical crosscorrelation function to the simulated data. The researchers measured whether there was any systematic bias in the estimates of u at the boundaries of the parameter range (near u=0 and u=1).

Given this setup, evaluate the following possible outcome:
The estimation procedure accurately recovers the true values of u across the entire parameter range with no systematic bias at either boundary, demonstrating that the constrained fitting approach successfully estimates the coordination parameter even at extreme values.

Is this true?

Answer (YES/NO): NO